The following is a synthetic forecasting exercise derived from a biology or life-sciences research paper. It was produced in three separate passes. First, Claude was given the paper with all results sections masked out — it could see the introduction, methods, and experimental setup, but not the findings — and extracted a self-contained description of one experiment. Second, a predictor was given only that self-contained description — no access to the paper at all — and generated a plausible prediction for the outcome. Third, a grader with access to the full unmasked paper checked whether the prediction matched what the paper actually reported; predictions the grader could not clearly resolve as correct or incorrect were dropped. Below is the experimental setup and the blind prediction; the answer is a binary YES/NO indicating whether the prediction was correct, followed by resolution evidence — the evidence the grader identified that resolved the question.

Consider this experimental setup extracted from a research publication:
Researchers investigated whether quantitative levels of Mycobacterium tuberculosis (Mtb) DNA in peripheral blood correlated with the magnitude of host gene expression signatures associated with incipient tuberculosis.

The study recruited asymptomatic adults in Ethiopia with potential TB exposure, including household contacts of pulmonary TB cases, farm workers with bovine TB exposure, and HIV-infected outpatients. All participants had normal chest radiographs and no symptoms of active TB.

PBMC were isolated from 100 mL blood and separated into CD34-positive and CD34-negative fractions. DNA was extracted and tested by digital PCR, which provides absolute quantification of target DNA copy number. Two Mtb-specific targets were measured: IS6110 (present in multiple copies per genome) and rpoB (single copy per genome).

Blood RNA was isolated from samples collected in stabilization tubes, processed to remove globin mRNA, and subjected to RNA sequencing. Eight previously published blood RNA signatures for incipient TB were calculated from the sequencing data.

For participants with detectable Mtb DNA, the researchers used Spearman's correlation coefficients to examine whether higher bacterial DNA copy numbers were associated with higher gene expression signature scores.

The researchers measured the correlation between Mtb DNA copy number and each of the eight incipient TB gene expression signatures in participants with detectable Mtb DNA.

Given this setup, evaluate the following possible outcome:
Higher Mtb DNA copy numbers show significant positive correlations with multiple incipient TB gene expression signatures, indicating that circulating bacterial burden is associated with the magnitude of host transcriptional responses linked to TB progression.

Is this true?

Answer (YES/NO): NO